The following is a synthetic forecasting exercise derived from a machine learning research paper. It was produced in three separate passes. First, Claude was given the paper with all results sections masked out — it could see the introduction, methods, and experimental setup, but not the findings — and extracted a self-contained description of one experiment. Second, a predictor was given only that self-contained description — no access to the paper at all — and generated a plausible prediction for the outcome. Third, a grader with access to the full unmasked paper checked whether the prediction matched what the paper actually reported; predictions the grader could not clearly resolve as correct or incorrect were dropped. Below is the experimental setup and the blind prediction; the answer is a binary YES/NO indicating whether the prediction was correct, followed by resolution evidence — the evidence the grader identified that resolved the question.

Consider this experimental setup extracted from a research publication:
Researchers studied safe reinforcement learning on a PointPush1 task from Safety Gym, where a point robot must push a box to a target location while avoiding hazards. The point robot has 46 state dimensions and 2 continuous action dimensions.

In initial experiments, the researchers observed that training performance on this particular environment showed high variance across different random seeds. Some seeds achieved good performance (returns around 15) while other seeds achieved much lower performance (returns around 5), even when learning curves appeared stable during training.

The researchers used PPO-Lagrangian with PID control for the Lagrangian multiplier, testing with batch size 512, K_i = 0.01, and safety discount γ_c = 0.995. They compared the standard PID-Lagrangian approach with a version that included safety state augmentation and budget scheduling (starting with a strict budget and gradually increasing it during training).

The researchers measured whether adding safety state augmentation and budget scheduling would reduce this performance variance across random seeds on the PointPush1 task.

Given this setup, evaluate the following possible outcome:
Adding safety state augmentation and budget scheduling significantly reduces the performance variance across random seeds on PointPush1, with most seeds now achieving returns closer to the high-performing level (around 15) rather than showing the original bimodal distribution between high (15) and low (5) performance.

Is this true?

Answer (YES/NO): NO